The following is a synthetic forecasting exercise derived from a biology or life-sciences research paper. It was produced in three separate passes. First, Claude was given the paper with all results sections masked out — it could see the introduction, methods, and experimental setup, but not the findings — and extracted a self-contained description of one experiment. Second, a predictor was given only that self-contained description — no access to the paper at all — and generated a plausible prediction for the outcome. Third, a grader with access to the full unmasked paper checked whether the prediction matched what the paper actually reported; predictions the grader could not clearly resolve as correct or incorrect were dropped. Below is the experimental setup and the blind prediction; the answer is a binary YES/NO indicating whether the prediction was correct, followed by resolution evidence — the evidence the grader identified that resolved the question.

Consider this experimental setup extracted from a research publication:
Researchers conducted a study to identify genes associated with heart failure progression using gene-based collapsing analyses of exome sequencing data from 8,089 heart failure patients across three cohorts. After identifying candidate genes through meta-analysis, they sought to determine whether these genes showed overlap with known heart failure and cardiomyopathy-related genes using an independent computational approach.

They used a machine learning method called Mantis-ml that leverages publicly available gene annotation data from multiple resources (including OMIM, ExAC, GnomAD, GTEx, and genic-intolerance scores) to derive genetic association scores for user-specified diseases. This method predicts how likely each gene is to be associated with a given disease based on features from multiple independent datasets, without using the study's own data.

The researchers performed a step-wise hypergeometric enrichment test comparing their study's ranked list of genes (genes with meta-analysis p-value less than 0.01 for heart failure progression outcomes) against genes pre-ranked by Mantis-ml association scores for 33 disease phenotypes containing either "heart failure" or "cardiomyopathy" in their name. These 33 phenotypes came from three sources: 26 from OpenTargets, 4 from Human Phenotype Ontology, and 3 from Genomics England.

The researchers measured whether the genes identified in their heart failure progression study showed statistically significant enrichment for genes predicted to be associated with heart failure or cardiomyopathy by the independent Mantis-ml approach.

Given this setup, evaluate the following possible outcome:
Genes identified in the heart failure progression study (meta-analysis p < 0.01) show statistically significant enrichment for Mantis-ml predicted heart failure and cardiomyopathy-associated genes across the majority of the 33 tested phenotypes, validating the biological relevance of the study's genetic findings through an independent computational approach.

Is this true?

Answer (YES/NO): NO